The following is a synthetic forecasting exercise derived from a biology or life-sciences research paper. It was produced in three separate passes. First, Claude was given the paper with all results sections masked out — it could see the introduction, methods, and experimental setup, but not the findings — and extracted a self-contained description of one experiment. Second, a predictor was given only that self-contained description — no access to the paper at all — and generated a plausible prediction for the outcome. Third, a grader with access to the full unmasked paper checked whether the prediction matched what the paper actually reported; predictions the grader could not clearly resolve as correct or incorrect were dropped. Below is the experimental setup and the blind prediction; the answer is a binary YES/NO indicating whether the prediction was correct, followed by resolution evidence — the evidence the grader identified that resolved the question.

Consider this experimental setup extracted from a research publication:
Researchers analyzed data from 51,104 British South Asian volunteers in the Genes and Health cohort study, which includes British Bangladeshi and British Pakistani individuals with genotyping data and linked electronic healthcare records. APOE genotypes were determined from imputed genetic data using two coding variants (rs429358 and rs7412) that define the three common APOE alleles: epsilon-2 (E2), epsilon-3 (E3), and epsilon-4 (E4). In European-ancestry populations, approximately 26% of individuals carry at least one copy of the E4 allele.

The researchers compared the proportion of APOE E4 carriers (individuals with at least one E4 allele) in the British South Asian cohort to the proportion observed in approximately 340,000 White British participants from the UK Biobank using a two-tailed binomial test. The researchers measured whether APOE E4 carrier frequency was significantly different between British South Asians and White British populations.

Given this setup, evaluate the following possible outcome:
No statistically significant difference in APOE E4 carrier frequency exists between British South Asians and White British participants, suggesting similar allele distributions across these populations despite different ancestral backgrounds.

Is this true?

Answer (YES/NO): NO